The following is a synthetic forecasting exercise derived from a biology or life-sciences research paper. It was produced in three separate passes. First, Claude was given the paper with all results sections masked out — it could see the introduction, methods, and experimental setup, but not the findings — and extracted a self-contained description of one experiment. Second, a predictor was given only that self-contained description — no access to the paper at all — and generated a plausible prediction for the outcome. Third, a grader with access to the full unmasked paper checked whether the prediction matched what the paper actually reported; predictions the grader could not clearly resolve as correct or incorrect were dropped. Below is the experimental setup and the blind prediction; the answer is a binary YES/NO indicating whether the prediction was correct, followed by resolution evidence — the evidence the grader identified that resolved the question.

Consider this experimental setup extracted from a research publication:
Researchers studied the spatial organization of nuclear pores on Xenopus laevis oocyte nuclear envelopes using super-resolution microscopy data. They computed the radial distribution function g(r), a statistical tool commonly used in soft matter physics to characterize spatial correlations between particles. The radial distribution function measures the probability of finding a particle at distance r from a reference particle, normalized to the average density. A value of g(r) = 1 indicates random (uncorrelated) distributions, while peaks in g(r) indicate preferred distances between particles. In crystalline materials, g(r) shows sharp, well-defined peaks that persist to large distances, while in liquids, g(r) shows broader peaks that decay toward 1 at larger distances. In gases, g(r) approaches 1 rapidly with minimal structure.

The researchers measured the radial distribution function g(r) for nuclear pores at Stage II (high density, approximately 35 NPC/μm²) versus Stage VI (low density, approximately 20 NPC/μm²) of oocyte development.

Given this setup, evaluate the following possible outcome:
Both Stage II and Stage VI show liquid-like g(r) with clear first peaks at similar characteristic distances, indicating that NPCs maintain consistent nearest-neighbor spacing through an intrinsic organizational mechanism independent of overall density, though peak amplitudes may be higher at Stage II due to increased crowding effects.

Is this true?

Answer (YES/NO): NO